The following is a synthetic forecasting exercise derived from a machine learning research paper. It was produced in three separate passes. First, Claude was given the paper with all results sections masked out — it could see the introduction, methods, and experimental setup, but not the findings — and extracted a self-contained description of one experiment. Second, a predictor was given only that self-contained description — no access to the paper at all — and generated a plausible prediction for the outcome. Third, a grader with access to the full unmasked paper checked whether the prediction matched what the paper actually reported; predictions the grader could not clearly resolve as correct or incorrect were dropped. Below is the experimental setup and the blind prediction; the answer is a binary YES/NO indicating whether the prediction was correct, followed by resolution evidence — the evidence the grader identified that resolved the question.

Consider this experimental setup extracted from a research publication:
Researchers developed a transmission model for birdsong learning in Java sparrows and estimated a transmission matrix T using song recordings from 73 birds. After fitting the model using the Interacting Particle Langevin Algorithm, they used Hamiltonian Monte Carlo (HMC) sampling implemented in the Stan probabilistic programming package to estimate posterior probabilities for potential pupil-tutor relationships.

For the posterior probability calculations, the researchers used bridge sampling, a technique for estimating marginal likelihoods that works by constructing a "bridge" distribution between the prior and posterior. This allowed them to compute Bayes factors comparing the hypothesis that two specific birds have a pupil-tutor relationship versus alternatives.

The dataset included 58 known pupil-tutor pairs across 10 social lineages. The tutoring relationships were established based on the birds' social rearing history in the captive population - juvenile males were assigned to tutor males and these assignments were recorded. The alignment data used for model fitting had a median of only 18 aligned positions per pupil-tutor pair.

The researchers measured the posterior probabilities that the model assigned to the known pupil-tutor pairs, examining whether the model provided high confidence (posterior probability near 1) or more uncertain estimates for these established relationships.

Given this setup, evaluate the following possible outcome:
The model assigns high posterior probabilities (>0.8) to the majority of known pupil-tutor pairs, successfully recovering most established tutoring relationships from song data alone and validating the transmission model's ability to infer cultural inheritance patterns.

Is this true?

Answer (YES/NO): NO